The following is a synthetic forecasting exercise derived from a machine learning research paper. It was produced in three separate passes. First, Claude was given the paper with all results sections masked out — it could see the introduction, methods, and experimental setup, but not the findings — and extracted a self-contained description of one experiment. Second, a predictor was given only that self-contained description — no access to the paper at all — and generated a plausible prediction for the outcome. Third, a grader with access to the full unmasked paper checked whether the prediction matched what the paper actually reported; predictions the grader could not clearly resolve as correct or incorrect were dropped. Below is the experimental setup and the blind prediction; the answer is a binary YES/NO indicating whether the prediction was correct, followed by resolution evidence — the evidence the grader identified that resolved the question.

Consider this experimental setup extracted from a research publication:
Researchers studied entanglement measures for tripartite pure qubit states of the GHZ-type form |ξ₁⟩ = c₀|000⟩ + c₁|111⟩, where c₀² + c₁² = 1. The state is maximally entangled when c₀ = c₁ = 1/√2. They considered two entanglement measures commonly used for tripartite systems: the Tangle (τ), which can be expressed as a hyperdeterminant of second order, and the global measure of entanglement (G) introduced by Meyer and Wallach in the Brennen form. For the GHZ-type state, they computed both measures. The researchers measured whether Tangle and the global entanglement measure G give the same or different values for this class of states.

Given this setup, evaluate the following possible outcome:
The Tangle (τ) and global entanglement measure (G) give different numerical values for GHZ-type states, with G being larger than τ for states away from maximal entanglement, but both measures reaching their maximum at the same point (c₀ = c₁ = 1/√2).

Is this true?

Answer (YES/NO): NO